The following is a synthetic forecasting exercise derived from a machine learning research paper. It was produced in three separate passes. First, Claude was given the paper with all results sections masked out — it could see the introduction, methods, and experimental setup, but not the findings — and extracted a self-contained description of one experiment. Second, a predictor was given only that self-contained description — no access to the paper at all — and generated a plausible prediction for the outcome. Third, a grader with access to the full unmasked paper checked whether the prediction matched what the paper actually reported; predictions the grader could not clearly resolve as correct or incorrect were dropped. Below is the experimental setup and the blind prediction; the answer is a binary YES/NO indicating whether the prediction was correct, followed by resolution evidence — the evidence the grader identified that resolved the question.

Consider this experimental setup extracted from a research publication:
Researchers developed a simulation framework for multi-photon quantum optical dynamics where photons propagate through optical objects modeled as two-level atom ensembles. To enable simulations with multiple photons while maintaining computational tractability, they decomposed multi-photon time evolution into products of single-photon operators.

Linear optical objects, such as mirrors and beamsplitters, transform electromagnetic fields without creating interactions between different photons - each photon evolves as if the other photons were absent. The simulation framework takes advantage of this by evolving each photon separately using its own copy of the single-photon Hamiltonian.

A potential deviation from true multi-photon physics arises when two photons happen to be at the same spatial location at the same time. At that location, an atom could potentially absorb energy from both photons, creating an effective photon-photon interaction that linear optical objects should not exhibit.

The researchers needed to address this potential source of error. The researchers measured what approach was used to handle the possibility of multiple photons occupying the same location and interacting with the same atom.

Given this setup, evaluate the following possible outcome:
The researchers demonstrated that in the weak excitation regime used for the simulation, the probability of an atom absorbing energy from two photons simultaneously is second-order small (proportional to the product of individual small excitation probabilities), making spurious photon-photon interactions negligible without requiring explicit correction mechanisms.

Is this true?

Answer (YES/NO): NO